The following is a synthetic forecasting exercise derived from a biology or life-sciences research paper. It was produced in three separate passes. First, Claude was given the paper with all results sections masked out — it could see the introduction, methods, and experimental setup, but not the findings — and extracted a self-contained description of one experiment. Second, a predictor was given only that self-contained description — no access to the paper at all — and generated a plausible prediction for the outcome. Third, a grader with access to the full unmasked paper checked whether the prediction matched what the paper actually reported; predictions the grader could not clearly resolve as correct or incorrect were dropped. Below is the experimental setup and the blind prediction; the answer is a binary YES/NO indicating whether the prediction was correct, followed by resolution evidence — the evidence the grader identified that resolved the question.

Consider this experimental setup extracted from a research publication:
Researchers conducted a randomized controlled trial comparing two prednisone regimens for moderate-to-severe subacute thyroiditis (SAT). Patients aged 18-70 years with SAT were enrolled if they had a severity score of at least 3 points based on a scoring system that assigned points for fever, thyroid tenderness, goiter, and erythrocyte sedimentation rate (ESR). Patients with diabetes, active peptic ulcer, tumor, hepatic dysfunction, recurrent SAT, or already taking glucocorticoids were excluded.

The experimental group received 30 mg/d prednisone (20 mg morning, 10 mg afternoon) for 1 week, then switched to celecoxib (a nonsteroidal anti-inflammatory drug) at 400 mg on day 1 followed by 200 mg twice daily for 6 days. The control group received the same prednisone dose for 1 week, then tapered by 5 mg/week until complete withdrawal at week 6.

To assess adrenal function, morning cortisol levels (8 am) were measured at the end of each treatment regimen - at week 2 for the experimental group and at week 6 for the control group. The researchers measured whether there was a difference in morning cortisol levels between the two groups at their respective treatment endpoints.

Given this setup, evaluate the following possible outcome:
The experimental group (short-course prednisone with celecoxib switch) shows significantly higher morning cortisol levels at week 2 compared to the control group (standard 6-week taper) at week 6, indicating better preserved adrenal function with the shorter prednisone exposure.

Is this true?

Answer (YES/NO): NO